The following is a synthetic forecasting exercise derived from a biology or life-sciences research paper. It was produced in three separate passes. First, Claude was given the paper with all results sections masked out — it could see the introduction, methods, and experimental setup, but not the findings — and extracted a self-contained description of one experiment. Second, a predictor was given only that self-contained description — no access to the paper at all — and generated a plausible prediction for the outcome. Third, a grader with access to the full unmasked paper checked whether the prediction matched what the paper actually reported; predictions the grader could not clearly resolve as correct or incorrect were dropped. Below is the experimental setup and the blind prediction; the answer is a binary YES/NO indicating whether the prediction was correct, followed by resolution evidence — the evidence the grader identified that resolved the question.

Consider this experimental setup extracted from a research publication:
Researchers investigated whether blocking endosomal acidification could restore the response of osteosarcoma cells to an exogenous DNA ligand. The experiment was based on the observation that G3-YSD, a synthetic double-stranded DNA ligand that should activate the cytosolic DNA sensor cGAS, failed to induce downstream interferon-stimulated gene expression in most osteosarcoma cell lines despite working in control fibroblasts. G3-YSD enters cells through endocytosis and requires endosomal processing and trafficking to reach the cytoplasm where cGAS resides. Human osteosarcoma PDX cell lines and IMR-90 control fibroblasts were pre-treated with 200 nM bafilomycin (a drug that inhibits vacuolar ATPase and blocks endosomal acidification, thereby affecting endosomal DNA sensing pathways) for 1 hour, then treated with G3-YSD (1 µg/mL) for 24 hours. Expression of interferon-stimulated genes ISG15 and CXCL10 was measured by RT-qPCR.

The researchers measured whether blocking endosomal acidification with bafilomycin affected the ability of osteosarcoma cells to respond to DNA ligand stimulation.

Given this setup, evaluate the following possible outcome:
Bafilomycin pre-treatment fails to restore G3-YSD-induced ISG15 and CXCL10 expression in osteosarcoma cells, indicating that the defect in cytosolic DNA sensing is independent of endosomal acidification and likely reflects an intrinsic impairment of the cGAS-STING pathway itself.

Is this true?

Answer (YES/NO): YES